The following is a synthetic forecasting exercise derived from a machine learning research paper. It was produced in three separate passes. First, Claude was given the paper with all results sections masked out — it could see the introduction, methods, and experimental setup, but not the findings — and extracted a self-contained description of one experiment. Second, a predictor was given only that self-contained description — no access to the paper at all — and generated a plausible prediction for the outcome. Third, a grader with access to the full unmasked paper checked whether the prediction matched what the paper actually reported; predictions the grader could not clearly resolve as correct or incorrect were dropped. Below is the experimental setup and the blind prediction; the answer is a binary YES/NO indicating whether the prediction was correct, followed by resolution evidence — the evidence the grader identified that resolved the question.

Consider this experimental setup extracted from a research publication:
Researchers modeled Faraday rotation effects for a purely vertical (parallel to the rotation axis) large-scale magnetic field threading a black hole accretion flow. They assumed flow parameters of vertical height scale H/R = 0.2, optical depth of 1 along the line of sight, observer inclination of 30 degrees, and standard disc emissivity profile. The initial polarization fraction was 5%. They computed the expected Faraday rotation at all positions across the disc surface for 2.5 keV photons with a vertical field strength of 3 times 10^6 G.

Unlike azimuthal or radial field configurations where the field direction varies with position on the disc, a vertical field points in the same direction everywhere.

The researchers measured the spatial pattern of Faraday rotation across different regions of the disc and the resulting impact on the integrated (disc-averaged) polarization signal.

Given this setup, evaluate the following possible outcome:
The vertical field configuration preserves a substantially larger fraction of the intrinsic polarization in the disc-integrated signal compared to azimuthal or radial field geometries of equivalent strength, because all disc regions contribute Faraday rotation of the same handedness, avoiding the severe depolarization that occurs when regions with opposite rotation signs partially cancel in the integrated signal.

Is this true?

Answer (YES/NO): YES